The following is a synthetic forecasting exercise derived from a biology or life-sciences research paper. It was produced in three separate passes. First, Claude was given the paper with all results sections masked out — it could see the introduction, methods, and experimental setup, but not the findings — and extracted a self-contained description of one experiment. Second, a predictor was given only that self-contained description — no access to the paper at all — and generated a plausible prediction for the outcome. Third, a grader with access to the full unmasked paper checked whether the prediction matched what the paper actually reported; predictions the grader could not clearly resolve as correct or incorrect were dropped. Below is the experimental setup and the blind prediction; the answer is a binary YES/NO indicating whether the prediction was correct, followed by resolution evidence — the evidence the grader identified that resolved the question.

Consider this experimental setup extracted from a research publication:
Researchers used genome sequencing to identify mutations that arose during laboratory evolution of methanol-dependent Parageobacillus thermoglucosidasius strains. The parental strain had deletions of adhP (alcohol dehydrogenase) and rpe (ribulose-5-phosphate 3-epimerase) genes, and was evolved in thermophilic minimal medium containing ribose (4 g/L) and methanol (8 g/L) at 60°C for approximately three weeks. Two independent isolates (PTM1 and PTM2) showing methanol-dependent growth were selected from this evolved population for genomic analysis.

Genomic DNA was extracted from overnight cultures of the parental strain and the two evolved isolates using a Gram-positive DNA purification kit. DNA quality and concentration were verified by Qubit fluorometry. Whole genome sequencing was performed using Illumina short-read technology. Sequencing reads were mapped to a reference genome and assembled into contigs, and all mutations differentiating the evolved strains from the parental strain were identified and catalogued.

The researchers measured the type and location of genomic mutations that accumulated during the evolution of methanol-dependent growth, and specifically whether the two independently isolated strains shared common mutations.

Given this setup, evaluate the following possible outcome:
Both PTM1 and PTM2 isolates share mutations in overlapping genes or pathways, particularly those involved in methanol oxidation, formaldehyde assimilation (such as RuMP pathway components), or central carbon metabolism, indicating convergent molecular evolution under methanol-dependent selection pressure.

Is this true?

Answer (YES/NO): YES